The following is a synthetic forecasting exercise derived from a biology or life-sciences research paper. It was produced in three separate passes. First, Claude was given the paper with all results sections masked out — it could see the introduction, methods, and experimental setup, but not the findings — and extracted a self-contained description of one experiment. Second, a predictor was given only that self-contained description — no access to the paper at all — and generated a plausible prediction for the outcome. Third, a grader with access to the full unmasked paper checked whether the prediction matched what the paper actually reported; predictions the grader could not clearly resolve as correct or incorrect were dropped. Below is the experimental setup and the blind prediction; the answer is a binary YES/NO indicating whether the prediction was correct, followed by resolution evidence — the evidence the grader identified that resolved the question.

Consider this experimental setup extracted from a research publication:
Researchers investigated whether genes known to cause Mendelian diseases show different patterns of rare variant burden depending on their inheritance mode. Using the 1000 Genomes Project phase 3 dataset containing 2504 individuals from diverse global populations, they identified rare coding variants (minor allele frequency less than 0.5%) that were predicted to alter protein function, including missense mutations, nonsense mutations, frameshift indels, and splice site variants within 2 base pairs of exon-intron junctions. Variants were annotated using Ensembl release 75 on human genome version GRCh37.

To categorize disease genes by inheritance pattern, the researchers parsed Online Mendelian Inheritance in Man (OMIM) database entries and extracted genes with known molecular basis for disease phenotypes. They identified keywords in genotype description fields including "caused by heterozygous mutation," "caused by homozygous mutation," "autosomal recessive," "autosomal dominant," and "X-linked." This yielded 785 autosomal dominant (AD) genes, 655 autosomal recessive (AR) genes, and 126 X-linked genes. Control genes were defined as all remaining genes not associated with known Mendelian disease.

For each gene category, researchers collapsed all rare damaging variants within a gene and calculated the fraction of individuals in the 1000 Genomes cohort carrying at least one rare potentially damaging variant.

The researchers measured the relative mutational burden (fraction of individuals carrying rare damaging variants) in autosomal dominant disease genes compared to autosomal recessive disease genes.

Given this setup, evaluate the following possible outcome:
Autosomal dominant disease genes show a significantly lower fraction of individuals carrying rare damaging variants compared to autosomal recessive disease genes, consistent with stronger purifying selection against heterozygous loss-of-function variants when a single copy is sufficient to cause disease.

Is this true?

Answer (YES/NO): NO